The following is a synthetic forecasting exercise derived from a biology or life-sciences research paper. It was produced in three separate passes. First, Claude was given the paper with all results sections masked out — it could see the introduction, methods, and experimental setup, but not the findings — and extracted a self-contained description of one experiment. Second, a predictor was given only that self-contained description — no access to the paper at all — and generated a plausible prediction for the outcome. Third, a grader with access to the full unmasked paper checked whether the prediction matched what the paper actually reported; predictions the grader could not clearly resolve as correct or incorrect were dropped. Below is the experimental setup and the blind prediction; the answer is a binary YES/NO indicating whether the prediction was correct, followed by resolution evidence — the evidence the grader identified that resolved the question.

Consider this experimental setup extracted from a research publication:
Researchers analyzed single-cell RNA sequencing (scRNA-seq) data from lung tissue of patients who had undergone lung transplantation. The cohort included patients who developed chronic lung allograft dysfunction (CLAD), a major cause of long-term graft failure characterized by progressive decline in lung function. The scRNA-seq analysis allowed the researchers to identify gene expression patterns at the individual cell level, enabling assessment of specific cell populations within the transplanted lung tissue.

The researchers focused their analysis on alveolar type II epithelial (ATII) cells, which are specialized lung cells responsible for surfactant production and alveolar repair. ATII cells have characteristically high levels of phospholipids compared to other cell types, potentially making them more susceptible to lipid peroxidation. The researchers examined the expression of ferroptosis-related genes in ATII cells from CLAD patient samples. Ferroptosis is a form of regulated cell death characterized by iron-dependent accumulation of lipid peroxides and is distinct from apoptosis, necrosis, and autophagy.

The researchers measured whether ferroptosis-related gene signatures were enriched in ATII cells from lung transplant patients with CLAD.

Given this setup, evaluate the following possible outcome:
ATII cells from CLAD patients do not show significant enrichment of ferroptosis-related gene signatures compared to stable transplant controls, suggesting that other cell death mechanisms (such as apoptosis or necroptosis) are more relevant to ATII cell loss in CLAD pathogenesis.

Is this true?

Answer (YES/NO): NO